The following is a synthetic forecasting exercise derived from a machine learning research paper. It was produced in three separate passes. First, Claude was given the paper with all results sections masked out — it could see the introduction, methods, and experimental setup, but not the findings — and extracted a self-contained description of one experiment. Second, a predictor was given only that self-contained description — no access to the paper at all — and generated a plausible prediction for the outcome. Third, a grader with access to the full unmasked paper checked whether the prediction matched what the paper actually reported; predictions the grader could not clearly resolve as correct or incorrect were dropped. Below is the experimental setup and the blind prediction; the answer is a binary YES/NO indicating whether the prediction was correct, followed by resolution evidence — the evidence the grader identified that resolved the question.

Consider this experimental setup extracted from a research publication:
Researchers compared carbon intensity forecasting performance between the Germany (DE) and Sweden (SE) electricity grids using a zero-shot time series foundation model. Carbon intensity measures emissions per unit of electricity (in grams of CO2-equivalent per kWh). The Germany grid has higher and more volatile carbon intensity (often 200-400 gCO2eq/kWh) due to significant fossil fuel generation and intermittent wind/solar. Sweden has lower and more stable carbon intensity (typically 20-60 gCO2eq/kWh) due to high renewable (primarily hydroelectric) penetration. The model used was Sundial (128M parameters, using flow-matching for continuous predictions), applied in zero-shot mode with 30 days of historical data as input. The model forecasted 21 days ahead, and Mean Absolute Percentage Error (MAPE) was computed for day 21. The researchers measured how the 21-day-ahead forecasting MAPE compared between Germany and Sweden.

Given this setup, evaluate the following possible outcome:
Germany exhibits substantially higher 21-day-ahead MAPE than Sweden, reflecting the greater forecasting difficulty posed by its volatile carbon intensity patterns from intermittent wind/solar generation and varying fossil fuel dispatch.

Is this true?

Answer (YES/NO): YES